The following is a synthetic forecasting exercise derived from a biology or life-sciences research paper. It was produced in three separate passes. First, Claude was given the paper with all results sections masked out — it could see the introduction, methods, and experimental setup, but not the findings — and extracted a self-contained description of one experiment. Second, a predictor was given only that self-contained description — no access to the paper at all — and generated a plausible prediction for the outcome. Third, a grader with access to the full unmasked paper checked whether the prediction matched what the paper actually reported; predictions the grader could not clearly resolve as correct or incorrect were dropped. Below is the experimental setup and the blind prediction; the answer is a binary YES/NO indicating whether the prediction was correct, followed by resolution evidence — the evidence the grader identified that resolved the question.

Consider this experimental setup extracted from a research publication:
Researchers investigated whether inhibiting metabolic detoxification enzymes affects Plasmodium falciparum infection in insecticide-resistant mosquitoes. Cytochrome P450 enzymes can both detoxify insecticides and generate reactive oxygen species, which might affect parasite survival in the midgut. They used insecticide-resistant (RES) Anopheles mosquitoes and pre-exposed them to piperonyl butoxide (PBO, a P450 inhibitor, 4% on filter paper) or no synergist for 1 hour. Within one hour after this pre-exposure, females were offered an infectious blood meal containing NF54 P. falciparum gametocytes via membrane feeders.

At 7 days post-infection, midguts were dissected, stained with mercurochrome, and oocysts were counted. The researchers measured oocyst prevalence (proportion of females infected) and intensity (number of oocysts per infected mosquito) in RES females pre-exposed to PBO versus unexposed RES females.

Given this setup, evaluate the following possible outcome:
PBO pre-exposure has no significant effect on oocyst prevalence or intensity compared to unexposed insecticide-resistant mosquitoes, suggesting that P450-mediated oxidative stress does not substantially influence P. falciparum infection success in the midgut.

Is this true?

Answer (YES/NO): YES